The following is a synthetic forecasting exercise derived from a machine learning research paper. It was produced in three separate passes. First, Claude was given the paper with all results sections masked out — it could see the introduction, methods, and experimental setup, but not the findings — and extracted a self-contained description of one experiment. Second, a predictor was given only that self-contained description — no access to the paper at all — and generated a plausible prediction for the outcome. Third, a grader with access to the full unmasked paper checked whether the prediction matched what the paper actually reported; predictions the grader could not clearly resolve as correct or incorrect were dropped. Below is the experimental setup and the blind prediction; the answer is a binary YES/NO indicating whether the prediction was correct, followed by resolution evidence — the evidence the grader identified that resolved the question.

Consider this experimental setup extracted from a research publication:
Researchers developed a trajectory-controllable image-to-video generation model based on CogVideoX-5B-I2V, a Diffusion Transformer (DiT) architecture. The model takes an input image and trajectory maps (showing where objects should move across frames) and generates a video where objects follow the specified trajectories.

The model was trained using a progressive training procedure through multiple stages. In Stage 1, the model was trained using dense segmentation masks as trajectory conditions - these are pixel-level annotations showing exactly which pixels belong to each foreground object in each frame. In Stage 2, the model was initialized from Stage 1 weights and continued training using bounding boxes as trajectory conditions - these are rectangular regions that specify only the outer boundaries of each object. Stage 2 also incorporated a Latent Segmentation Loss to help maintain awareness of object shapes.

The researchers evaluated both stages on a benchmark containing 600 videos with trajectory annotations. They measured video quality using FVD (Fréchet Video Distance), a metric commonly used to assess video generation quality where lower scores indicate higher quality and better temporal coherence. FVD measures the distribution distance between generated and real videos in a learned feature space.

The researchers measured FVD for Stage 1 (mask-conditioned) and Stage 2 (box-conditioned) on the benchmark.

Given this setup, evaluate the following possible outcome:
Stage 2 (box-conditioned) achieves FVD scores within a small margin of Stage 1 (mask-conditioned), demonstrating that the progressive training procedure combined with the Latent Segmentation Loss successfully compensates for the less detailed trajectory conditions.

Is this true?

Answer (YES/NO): YES